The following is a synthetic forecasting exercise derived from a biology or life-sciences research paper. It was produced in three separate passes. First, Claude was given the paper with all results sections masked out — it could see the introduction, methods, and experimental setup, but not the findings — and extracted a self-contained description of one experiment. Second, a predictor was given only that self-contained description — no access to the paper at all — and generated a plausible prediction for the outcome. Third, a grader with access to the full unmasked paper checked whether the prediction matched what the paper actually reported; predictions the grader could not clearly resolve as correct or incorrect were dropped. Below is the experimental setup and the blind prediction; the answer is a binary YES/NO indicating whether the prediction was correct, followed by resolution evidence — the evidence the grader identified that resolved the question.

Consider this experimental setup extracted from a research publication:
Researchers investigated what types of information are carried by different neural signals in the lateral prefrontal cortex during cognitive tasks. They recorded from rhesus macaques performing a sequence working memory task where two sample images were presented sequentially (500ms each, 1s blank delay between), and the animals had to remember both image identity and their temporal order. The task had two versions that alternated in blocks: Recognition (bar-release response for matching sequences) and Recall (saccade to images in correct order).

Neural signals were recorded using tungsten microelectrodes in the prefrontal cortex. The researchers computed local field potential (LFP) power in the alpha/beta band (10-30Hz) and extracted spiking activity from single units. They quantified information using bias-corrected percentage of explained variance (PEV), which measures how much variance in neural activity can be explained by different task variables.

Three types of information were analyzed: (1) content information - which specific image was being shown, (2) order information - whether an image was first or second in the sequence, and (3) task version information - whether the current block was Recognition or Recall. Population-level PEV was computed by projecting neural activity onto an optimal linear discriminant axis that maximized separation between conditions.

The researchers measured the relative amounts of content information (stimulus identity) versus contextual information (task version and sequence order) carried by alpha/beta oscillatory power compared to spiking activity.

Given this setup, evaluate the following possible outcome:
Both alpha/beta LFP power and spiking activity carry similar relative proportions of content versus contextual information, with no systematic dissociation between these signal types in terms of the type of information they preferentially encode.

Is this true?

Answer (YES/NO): NO